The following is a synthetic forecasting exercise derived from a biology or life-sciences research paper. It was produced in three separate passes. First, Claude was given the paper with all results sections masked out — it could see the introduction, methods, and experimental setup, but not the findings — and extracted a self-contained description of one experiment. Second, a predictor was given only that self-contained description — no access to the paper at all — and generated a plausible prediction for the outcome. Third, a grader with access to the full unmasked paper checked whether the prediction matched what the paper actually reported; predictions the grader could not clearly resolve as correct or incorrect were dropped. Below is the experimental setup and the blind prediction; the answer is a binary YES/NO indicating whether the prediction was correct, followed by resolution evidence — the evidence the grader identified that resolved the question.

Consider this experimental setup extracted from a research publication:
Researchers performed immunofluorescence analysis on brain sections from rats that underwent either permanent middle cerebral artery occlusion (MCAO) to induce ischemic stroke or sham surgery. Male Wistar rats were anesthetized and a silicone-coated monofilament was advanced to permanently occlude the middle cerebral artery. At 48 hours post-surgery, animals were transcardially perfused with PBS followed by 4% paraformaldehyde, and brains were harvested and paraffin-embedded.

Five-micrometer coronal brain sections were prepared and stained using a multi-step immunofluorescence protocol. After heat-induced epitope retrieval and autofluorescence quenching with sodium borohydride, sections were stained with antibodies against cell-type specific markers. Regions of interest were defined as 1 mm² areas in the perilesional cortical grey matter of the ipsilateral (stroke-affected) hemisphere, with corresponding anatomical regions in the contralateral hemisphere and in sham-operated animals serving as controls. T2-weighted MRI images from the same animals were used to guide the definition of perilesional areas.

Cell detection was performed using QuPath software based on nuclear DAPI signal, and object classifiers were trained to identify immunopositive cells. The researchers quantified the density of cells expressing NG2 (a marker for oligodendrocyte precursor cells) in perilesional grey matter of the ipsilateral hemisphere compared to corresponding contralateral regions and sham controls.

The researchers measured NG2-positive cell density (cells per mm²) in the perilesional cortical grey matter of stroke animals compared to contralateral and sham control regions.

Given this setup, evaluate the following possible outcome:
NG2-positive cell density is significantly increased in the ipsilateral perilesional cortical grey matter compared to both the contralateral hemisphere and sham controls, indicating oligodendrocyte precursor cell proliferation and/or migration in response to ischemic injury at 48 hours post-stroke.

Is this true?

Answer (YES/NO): YES